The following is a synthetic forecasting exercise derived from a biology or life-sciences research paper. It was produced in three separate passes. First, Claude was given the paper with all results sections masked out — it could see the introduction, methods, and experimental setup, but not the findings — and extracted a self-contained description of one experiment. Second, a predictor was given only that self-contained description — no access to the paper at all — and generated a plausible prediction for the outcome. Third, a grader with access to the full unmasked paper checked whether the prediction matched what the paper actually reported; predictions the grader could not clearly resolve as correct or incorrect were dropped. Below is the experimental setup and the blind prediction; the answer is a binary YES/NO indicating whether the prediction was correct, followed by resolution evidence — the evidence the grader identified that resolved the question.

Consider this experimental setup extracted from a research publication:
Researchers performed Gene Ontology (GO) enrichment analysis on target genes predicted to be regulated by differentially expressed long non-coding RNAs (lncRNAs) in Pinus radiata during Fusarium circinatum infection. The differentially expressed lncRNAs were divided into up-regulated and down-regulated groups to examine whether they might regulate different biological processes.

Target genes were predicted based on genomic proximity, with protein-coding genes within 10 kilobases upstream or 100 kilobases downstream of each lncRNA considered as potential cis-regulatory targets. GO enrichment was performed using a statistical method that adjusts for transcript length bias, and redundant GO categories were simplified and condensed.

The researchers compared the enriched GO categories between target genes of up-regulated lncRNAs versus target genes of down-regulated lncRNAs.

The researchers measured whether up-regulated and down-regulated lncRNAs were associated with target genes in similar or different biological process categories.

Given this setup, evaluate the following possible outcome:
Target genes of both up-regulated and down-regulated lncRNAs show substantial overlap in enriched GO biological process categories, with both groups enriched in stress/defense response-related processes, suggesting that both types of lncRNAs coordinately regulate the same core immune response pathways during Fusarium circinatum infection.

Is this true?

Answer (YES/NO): NO